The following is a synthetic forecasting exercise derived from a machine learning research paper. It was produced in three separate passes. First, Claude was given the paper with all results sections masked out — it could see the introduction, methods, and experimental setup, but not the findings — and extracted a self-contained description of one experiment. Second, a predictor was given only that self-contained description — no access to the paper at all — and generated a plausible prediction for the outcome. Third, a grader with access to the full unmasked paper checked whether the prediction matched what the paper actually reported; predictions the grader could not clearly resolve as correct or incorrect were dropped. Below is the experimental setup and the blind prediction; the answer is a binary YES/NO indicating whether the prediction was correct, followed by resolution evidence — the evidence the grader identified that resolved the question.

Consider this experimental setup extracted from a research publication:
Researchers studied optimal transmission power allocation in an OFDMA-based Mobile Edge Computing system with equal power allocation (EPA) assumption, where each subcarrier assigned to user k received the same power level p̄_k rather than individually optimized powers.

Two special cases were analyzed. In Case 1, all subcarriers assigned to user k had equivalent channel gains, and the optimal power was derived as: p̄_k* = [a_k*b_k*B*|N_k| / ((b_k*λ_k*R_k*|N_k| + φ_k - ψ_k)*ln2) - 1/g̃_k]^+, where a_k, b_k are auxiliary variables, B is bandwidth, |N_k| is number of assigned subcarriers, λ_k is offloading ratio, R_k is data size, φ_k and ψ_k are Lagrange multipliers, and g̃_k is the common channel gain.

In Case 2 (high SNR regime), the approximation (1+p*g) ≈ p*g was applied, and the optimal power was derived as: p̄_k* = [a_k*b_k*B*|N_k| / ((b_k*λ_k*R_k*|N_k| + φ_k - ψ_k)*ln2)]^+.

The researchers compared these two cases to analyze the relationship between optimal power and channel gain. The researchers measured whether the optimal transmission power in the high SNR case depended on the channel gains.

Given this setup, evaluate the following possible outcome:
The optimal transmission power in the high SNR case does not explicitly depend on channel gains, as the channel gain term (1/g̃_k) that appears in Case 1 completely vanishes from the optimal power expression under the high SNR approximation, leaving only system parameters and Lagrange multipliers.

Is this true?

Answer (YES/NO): YES